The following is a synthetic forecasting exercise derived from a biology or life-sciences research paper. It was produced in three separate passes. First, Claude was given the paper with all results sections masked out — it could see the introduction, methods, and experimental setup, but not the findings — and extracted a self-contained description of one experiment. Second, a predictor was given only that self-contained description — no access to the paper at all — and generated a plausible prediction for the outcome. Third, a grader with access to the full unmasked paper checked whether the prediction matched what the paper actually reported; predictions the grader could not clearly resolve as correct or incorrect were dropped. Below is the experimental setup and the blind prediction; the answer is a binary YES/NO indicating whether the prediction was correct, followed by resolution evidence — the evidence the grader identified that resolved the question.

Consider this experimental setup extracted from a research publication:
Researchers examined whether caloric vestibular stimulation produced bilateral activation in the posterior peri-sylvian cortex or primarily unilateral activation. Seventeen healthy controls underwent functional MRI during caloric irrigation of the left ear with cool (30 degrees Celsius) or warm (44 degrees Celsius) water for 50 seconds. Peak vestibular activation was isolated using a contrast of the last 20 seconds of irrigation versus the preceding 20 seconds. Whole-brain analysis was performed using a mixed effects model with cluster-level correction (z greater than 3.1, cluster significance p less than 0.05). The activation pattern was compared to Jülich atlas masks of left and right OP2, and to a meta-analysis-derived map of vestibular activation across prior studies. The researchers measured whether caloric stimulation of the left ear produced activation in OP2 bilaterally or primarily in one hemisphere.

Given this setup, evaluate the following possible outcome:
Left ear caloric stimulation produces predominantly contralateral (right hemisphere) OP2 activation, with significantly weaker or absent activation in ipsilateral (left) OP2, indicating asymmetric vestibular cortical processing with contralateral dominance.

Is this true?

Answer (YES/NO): NO